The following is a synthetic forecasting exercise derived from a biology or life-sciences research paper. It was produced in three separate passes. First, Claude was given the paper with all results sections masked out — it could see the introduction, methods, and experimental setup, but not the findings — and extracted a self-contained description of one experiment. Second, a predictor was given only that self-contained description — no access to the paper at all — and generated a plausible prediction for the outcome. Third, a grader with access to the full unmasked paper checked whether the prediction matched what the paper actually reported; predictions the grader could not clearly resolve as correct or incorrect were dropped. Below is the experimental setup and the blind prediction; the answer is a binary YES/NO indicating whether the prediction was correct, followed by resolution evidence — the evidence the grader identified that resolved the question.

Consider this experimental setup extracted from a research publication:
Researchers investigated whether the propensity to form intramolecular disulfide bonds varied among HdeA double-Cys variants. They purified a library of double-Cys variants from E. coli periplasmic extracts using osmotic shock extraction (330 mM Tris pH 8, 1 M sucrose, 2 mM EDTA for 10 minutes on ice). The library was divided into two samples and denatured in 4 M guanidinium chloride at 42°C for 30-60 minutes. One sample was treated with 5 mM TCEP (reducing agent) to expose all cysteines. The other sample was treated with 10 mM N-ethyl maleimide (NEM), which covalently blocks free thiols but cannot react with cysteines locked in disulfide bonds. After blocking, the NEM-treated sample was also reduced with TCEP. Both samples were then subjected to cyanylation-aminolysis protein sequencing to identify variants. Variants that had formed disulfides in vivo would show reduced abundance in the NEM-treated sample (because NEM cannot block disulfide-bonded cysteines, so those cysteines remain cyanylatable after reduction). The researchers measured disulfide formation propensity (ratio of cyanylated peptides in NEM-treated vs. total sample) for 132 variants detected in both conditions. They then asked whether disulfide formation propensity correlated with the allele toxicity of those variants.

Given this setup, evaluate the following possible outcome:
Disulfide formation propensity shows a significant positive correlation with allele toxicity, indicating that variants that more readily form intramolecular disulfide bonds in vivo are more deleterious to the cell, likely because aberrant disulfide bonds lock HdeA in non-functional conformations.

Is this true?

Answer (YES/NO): NO